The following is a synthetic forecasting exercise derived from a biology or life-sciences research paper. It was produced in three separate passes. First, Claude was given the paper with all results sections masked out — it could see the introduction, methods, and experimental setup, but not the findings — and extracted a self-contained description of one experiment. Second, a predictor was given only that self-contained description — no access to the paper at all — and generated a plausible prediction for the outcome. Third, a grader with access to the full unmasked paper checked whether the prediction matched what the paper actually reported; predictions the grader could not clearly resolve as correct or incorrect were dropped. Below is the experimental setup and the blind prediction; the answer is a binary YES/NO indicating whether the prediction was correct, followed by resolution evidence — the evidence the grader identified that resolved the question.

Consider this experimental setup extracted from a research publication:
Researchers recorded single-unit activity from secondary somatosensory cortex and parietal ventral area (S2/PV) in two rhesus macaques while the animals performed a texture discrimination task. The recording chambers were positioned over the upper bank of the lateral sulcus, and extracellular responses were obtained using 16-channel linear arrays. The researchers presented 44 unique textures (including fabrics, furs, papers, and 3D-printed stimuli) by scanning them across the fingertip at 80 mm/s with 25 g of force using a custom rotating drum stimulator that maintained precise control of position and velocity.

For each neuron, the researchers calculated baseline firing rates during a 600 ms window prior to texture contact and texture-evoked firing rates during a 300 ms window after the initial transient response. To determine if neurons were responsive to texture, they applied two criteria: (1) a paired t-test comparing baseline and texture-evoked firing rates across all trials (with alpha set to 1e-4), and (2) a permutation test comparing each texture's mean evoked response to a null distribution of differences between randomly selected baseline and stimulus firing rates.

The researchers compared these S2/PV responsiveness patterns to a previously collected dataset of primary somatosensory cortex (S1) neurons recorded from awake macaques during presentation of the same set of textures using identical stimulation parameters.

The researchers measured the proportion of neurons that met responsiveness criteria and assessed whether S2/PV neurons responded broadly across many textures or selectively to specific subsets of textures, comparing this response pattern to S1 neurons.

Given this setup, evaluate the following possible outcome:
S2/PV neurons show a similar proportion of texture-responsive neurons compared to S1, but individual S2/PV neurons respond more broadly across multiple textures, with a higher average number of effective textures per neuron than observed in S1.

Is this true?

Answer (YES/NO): NO